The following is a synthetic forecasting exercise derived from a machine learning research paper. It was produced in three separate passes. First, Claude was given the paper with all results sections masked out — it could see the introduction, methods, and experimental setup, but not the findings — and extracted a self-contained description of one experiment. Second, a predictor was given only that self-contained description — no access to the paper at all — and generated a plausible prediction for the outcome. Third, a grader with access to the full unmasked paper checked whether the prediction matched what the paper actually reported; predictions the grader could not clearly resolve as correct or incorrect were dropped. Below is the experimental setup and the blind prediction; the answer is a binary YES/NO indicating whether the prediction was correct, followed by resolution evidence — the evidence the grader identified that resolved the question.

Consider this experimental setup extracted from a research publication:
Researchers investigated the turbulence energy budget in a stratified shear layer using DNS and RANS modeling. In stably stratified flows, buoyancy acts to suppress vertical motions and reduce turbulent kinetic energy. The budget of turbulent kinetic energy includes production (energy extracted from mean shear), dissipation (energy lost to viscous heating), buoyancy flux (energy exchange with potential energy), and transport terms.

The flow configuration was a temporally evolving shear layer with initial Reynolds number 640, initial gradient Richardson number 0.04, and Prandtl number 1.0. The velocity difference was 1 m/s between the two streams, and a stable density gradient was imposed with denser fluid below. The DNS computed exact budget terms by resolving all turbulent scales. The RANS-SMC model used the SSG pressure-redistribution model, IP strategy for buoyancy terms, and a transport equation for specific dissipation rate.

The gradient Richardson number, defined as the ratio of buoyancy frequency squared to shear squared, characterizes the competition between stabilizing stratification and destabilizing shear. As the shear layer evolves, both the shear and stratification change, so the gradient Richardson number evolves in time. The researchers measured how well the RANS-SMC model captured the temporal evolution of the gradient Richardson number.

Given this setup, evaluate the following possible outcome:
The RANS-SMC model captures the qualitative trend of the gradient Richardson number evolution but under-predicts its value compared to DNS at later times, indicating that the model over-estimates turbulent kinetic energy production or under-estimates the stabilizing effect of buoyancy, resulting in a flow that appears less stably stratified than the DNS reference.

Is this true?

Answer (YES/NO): NO